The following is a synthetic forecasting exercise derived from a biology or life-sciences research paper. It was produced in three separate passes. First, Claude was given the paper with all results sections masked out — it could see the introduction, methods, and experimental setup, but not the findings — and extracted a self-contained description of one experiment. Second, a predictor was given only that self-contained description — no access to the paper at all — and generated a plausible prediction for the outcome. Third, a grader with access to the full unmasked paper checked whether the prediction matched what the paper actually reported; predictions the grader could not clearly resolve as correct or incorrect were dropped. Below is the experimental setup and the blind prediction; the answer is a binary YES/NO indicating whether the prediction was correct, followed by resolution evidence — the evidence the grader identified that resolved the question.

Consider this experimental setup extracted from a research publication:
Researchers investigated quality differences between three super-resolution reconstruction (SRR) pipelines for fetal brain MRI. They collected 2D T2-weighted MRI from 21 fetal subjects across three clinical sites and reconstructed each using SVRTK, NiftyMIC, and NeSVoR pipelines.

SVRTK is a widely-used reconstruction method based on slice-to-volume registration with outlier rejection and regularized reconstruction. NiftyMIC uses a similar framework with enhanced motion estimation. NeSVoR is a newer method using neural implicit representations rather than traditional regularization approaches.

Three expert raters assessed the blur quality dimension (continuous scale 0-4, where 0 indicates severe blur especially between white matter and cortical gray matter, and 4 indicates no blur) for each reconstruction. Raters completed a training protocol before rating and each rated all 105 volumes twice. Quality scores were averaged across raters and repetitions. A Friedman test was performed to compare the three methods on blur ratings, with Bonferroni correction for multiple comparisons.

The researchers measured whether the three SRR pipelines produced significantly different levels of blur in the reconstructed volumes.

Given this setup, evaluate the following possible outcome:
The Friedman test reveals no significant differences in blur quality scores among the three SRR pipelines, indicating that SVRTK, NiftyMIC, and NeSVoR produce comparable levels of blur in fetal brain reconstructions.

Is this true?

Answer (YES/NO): YES